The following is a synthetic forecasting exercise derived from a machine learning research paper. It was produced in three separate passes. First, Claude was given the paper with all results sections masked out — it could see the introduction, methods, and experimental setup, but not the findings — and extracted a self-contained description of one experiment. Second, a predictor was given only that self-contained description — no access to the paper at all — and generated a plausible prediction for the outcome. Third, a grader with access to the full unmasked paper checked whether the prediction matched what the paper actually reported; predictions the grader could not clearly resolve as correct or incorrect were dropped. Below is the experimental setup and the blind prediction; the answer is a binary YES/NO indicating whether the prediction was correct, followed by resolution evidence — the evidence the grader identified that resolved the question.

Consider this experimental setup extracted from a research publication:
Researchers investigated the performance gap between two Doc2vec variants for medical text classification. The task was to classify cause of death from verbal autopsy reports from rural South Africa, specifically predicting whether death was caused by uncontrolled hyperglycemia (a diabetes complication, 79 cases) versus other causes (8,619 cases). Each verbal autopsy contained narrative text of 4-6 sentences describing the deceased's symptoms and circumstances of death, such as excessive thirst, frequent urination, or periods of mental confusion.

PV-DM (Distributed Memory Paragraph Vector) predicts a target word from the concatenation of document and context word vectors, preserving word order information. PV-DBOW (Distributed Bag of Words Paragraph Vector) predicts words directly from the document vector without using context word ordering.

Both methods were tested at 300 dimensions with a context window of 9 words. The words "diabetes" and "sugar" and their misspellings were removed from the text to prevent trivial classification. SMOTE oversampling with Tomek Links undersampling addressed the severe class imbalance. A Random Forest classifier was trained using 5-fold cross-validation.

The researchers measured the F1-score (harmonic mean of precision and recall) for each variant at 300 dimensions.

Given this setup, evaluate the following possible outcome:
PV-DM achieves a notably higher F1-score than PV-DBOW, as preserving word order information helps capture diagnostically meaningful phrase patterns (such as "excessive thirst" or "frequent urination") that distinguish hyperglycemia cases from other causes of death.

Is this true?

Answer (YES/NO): NO